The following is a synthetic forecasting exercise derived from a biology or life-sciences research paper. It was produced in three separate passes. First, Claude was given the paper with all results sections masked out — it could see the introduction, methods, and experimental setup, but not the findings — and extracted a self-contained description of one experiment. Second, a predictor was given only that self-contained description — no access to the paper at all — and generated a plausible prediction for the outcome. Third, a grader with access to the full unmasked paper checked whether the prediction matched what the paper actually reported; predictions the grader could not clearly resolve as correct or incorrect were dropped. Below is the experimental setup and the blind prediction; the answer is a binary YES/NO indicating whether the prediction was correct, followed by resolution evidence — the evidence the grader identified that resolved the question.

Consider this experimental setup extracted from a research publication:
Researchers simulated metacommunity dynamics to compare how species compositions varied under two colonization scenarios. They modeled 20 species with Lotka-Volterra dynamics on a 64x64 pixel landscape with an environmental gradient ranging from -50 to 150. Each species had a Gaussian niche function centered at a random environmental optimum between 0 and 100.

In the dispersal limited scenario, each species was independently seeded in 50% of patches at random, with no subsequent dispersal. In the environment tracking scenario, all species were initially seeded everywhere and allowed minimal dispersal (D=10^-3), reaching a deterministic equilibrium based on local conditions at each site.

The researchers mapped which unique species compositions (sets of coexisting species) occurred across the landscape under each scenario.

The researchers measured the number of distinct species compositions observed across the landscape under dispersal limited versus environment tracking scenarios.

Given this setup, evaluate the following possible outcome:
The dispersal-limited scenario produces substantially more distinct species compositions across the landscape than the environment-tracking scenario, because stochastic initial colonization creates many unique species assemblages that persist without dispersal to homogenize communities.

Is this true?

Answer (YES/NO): NO